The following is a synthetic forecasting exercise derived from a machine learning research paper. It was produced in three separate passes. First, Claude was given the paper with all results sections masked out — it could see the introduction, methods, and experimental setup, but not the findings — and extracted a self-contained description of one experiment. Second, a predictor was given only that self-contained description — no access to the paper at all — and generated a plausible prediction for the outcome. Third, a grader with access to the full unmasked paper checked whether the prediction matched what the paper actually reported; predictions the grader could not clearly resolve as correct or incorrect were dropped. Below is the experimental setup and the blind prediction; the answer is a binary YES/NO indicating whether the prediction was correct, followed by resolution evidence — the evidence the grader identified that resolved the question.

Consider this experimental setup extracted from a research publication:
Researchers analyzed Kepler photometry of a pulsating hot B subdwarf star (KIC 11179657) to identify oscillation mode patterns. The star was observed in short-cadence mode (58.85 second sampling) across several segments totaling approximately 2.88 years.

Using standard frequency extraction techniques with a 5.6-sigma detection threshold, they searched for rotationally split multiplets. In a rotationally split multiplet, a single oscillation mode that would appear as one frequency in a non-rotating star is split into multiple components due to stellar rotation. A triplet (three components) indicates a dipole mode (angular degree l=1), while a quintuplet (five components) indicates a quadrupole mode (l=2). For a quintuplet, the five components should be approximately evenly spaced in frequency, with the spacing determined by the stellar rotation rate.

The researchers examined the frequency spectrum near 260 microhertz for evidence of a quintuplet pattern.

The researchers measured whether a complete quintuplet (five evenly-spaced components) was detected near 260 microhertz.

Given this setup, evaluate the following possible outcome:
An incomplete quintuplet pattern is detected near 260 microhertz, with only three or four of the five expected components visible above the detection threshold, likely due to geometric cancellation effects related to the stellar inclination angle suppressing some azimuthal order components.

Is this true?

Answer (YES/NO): YES